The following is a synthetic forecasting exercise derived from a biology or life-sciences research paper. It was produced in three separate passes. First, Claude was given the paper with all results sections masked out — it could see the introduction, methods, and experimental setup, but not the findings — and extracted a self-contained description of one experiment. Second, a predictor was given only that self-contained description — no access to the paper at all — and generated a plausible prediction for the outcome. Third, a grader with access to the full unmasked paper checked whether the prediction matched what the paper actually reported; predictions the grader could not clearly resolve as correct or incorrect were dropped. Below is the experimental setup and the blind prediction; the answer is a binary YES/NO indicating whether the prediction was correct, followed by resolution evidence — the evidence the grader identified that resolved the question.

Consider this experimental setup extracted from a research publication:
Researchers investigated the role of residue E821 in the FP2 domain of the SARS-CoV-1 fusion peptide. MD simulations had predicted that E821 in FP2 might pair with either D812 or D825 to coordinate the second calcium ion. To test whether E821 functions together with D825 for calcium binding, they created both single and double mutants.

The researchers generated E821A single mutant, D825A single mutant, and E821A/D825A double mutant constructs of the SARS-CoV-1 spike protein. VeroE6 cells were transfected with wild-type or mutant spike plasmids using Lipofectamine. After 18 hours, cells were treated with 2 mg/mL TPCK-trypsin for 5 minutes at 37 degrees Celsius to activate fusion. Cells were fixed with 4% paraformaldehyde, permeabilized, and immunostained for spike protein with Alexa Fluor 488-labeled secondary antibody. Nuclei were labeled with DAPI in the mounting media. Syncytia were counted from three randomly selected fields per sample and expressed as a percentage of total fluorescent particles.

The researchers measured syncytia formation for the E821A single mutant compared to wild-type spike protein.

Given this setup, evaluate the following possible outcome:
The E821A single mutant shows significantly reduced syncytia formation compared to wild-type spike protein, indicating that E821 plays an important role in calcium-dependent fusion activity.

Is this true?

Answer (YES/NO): NO